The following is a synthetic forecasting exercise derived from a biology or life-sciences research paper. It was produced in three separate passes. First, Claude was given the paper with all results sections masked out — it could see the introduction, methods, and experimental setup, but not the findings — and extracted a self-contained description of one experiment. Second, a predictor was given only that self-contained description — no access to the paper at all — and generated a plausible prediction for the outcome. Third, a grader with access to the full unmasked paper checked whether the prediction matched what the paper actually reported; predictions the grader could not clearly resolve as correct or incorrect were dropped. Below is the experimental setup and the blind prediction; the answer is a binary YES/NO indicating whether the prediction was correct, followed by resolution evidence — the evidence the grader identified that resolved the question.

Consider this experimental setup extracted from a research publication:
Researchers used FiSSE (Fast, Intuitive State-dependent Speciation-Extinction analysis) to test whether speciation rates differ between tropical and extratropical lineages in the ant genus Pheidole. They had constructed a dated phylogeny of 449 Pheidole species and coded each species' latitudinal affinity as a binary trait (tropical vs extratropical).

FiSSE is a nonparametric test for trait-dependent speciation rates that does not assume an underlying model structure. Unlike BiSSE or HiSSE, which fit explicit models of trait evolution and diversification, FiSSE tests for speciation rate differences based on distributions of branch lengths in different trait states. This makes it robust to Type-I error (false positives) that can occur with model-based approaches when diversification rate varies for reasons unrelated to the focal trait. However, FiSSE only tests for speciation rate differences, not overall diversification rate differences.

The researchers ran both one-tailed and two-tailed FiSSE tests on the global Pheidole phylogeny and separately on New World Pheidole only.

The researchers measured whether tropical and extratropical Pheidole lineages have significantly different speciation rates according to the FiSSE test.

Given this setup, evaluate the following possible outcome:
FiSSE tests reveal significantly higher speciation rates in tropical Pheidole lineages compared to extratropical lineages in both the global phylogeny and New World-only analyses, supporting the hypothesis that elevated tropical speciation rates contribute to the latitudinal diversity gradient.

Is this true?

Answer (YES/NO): NO